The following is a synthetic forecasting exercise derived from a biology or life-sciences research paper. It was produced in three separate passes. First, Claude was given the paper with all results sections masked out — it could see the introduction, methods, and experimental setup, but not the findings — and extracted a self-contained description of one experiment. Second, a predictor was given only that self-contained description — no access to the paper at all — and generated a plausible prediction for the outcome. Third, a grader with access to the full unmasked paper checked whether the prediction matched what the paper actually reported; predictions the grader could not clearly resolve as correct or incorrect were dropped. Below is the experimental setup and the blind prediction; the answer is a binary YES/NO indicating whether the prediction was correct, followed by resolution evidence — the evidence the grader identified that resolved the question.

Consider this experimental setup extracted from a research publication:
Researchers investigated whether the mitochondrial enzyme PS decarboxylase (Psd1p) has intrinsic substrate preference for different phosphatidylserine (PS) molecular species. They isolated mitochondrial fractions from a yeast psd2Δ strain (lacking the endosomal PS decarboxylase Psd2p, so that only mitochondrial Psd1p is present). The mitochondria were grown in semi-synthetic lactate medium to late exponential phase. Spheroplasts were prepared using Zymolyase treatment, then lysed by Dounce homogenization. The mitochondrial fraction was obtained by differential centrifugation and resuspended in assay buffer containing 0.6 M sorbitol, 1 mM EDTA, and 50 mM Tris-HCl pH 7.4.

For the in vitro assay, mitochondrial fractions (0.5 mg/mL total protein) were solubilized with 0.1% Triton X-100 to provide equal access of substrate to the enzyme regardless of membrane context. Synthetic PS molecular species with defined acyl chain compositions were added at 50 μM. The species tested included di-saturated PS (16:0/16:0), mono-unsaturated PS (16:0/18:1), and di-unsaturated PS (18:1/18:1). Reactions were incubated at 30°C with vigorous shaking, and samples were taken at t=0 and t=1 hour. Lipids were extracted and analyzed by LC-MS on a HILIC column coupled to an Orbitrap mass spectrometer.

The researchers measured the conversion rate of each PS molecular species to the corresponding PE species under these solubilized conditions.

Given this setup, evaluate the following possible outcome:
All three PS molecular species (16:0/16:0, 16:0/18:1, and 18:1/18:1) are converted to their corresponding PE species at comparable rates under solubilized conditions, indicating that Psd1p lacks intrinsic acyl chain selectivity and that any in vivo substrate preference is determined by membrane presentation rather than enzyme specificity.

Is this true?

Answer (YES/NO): YES